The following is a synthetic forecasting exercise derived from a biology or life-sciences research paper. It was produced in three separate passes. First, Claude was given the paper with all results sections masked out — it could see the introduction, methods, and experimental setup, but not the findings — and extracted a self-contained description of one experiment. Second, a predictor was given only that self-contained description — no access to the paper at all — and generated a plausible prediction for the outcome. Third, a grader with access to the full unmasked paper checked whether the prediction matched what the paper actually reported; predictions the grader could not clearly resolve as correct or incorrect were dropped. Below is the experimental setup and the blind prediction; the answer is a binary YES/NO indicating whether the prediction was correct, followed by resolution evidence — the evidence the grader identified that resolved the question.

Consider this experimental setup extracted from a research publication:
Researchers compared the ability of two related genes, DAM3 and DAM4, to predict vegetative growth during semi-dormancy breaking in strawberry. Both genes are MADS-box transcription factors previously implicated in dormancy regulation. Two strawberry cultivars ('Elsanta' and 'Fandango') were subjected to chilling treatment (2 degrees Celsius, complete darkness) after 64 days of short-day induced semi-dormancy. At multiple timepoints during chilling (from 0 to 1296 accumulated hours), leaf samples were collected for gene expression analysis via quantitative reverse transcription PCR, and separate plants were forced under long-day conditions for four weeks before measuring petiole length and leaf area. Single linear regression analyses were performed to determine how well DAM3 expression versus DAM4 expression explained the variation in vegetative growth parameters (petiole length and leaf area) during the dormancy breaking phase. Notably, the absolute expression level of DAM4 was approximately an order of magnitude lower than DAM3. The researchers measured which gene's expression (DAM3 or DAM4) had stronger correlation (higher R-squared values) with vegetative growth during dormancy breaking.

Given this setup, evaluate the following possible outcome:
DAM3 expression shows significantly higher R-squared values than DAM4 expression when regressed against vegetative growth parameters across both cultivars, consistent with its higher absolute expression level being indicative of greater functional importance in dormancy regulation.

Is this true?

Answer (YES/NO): NO